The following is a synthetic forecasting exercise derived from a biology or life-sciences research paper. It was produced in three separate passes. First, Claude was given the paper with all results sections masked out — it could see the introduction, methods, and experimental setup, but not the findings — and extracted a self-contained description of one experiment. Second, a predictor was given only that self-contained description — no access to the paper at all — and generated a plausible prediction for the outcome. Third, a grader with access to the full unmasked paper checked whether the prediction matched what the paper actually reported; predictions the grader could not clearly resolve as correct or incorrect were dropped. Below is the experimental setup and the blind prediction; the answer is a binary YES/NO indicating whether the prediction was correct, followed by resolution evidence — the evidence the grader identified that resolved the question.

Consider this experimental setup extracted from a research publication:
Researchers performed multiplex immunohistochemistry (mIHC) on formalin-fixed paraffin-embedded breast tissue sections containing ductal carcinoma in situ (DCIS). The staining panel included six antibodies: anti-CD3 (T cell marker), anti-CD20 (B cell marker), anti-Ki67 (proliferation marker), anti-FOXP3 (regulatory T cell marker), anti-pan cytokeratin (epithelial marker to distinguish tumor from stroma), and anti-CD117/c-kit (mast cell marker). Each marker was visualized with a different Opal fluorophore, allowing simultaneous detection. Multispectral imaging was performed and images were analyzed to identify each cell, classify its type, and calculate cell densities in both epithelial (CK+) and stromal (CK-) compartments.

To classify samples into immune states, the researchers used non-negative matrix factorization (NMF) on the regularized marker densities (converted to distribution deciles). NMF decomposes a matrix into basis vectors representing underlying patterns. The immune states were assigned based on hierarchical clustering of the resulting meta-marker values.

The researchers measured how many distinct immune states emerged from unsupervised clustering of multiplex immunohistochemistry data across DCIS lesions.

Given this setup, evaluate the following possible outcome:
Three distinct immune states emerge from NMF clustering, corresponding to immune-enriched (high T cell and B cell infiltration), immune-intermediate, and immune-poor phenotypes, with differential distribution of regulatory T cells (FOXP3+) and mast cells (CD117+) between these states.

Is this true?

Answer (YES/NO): NO